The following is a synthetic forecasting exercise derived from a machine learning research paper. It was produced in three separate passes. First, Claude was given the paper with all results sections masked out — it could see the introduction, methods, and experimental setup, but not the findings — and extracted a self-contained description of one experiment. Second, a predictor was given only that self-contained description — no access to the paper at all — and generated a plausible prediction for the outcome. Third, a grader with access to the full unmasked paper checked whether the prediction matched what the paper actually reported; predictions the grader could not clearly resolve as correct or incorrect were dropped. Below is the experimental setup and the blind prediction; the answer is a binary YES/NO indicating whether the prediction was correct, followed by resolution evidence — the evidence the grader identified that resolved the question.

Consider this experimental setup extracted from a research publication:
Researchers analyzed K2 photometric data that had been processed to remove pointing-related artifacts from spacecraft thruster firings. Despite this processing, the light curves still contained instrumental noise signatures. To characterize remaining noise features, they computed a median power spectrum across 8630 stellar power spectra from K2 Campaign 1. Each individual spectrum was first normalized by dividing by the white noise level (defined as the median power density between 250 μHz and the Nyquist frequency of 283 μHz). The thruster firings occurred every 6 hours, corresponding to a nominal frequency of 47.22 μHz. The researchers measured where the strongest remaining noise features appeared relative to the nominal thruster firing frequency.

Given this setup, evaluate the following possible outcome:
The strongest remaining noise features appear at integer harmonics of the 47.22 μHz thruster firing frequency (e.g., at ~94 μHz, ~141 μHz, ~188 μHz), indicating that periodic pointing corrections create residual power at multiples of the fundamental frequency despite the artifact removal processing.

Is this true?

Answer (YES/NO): NO